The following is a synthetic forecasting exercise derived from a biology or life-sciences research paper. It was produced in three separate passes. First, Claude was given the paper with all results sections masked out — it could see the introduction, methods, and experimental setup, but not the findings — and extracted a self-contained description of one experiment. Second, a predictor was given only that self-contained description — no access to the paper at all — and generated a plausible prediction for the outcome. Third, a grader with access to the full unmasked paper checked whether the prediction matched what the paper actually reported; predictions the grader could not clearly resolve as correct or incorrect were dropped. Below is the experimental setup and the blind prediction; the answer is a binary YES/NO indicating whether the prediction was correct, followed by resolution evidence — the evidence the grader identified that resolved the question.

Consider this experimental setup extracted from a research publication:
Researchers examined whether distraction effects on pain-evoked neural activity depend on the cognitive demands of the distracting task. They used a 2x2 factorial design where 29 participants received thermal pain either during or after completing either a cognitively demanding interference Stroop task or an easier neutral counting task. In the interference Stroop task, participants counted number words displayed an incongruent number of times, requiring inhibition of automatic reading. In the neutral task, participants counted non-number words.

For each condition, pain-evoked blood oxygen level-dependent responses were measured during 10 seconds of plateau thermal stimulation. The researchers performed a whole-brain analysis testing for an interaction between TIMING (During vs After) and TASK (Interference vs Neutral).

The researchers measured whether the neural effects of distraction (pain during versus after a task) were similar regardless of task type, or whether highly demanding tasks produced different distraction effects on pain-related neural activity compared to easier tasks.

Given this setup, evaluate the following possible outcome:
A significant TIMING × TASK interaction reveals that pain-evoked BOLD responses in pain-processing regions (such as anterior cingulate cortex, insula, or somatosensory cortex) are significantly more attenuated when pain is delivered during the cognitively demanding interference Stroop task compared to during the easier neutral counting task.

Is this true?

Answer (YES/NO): NO